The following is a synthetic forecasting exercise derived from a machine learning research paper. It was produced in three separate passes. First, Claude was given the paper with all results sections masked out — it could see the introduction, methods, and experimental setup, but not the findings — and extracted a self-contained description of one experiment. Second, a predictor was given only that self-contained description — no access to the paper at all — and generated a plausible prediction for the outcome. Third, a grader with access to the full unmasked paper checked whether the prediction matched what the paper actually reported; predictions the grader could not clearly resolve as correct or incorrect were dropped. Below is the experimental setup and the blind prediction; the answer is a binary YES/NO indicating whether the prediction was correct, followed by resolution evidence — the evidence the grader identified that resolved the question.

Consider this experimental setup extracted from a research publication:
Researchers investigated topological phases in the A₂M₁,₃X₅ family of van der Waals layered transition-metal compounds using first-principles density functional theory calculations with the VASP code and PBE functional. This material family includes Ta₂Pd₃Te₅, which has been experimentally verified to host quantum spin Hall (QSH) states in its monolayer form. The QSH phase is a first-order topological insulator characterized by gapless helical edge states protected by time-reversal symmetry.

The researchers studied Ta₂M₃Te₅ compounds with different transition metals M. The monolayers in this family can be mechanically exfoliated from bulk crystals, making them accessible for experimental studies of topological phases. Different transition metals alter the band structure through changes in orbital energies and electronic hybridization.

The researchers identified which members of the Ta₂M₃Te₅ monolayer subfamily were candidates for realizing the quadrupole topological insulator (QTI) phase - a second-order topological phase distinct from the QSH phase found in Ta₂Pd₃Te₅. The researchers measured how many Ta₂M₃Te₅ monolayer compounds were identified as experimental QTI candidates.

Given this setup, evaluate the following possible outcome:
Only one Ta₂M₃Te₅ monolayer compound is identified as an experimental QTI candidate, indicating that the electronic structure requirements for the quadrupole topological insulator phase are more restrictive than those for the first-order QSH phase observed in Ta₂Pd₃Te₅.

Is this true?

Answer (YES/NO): NO